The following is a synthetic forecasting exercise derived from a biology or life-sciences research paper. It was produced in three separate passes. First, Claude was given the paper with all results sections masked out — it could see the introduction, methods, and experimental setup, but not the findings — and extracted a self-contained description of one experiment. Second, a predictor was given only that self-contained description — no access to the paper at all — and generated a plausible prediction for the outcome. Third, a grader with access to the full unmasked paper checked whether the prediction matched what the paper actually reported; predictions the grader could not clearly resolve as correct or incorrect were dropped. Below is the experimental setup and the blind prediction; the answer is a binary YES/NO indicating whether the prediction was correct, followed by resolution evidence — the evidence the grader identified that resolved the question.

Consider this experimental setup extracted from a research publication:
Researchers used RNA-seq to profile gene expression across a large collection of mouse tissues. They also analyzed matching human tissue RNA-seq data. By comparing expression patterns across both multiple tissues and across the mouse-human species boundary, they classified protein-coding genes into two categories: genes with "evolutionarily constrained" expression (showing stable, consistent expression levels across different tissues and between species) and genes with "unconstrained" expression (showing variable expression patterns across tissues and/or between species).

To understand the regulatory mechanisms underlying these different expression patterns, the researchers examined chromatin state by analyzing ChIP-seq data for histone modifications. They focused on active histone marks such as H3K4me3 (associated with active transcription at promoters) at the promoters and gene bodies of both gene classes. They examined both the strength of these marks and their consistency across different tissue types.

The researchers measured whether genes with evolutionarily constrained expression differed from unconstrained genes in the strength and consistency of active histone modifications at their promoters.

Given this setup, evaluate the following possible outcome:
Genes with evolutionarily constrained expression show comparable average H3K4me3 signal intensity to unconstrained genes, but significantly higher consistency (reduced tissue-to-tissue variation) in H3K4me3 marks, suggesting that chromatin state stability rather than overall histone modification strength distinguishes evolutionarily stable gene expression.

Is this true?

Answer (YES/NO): NO